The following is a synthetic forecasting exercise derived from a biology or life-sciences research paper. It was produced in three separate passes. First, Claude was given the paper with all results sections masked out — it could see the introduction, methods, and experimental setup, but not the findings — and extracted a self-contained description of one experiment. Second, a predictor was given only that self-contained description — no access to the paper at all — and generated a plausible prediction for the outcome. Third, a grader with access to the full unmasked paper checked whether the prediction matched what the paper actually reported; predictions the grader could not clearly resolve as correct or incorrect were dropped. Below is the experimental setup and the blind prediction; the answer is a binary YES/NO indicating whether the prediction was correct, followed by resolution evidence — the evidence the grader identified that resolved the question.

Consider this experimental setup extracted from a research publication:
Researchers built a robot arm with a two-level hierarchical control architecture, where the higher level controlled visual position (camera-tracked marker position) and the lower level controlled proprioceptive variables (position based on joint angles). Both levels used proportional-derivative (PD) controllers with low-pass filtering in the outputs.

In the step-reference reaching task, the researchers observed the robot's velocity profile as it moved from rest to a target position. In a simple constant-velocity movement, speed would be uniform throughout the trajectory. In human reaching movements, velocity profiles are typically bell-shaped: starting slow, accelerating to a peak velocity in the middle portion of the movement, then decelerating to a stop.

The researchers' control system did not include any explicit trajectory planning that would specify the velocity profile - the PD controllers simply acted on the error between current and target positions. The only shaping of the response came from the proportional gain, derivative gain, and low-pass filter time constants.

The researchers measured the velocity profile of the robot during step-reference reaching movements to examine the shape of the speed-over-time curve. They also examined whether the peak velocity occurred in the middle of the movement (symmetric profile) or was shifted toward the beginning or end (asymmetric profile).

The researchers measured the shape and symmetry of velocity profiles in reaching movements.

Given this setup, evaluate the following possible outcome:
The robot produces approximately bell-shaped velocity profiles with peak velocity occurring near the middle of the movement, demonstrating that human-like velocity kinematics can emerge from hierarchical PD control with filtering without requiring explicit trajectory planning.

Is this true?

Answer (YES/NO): NO